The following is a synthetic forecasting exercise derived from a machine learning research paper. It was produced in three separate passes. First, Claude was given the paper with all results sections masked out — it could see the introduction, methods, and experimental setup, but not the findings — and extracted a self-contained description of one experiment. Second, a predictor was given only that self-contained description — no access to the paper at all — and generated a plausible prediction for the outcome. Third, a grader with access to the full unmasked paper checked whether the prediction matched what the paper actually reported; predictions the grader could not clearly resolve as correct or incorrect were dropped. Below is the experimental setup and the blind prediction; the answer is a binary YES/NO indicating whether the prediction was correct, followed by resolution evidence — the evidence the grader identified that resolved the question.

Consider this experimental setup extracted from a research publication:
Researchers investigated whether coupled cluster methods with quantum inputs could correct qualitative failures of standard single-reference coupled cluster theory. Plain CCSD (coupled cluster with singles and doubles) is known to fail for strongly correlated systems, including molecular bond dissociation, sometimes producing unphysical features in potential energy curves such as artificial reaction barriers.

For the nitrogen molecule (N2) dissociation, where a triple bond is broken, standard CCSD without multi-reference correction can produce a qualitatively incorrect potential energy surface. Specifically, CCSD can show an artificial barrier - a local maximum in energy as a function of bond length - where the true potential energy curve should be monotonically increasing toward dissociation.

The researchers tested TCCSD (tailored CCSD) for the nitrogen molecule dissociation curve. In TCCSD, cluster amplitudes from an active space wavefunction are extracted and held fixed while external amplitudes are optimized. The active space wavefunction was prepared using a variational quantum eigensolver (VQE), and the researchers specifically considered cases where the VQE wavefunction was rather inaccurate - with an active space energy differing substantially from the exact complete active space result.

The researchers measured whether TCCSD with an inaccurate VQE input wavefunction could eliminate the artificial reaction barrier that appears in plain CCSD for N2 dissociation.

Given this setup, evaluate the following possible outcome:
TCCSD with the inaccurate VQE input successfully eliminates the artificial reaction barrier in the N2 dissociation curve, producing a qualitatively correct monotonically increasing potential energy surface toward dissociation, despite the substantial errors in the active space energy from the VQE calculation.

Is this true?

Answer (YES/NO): YES